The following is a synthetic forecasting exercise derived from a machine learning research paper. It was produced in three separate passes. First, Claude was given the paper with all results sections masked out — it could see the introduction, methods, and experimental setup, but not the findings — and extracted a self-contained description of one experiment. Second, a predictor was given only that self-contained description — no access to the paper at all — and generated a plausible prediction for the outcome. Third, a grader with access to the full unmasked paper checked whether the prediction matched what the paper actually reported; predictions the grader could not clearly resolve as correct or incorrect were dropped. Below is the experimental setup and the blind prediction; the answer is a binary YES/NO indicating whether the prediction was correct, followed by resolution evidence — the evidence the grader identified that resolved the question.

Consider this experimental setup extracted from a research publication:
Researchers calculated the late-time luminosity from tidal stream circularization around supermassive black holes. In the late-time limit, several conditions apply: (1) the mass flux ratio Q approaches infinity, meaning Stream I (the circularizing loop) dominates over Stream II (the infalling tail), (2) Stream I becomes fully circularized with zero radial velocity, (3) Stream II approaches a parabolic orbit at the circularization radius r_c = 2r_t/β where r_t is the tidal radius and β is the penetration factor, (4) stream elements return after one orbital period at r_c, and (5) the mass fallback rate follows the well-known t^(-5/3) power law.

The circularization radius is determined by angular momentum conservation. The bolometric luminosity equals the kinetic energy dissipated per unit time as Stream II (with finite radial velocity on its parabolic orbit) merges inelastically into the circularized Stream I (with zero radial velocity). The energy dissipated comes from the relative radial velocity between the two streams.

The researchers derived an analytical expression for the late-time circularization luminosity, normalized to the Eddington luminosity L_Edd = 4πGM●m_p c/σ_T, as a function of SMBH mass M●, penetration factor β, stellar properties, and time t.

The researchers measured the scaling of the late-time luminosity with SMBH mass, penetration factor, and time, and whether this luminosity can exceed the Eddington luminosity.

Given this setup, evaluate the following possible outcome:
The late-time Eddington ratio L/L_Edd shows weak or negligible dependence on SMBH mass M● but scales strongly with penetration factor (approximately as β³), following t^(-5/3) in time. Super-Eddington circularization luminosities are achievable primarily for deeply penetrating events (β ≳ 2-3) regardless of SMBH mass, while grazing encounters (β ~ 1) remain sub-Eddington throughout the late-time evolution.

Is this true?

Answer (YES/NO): NO